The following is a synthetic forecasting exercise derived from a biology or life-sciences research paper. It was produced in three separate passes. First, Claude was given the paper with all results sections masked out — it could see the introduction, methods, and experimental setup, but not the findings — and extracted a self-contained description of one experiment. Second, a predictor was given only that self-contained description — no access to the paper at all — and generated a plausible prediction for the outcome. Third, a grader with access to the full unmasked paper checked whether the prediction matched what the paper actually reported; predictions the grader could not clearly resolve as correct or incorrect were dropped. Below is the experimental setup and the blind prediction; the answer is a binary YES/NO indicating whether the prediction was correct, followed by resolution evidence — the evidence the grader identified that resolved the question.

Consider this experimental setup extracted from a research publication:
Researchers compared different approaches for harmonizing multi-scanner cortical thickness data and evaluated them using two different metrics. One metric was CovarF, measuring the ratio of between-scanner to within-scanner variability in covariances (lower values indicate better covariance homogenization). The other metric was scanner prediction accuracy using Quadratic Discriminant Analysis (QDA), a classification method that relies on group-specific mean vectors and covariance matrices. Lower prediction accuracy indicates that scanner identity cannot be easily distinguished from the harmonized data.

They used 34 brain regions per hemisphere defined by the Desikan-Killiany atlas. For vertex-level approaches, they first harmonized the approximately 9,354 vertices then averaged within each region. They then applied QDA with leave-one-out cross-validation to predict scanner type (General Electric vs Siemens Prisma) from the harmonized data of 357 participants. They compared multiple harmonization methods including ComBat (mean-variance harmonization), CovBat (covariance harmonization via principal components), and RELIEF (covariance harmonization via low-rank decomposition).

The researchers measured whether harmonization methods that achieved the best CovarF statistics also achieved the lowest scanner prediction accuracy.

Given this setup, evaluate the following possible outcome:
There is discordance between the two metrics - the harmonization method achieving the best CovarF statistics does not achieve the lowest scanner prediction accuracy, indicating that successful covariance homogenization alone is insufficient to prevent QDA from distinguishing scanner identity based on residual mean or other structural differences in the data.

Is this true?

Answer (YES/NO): YES